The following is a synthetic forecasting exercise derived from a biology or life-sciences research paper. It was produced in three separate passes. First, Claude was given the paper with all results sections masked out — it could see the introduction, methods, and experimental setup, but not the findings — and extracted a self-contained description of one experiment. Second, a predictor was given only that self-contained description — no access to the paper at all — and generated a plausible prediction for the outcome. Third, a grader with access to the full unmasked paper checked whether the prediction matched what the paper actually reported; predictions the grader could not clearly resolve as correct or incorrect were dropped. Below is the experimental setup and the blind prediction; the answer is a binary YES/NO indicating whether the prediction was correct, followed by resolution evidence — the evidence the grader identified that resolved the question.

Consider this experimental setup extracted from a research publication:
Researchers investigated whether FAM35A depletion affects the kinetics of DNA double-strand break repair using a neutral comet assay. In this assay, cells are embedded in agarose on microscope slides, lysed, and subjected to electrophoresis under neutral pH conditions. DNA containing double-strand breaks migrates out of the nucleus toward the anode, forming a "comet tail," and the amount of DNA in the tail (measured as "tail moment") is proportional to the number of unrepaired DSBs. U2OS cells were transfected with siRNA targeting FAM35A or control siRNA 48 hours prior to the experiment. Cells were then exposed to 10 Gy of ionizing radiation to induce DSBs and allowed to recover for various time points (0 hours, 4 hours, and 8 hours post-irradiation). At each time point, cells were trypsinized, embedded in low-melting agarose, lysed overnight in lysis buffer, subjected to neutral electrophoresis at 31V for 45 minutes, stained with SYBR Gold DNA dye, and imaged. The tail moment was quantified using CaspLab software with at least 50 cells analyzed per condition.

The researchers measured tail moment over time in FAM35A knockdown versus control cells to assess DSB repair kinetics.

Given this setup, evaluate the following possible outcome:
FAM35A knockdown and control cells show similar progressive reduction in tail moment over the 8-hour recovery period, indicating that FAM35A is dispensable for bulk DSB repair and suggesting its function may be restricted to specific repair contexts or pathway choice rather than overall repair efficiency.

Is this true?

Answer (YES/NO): NO